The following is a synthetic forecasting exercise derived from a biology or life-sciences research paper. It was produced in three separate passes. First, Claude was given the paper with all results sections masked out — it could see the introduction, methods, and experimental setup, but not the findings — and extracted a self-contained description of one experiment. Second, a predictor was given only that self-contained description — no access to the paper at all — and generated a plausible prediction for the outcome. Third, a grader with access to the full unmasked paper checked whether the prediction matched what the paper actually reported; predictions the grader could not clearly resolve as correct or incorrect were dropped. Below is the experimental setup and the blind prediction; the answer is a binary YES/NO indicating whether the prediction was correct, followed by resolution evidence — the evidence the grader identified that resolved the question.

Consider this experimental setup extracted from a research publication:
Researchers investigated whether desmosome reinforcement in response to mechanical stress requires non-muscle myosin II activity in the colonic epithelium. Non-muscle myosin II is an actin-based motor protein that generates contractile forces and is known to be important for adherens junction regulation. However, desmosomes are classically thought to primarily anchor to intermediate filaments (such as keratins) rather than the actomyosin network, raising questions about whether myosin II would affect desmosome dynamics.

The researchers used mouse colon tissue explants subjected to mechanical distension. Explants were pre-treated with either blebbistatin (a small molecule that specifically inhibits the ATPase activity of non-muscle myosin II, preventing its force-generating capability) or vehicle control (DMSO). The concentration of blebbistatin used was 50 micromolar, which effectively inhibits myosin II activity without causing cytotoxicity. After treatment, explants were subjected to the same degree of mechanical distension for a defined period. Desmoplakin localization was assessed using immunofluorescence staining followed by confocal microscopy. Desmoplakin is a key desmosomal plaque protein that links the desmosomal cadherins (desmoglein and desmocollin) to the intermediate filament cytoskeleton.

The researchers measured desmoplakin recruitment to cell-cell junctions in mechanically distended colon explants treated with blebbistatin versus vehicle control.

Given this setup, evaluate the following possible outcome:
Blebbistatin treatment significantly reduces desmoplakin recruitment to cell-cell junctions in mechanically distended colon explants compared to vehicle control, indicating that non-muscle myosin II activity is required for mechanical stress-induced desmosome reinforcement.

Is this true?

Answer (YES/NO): YES